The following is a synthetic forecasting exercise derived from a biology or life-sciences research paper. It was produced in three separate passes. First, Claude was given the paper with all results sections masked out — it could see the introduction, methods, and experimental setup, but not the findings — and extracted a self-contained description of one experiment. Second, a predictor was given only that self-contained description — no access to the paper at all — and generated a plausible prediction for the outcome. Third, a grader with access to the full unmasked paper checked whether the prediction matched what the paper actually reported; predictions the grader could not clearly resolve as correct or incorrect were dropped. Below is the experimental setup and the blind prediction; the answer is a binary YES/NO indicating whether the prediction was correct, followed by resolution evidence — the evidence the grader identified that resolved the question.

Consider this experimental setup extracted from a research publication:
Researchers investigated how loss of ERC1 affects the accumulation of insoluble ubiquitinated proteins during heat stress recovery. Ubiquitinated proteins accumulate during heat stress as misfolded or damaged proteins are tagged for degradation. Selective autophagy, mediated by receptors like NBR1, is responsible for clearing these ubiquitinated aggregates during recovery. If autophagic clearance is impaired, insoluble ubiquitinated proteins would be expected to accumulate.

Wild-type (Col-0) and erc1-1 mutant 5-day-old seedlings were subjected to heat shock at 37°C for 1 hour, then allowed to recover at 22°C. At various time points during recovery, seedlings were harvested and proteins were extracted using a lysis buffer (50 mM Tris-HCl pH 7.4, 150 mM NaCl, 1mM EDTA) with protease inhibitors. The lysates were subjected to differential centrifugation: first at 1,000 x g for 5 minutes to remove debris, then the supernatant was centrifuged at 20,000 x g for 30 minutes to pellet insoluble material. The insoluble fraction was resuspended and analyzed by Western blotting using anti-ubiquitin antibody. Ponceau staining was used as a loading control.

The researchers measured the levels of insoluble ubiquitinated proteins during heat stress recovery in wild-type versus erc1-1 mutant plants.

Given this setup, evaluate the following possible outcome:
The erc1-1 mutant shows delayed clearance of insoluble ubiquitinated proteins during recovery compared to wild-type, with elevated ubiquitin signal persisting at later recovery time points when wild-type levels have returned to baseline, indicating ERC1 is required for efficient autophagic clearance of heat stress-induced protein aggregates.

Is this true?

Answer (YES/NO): YES